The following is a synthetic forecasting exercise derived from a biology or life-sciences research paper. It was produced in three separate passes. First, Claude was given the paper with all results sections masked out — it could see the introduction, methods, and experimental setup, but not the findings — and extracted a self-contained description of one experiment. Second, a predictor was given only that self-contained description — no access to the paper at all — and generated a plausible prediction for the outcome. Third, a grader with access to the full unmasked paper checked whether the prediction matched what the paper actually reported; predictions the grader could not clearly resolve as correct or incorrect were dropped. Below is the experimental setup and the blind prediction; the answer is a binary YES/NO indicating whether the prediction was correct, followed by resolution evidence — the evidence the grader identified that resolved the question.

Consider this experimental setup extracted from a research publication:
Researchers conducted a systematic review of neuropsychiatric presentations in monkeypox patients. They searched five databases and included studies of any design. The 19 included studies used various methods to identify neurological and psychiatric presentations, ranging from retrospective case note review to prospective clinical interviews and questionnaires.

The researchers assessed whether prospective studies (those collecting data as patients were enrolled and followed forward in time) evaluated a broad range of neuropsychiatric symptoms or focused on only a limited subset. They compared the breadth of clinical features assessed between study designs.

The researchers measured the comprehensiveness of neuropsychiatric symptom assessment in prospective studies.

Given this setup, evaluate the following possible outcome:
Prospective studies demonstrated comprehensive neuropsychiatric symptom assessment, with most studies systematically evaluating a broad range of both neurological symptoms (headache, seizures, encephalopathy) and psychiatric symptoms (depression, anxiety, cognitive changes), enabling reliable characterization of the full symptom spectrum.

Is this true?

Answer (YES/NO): NO